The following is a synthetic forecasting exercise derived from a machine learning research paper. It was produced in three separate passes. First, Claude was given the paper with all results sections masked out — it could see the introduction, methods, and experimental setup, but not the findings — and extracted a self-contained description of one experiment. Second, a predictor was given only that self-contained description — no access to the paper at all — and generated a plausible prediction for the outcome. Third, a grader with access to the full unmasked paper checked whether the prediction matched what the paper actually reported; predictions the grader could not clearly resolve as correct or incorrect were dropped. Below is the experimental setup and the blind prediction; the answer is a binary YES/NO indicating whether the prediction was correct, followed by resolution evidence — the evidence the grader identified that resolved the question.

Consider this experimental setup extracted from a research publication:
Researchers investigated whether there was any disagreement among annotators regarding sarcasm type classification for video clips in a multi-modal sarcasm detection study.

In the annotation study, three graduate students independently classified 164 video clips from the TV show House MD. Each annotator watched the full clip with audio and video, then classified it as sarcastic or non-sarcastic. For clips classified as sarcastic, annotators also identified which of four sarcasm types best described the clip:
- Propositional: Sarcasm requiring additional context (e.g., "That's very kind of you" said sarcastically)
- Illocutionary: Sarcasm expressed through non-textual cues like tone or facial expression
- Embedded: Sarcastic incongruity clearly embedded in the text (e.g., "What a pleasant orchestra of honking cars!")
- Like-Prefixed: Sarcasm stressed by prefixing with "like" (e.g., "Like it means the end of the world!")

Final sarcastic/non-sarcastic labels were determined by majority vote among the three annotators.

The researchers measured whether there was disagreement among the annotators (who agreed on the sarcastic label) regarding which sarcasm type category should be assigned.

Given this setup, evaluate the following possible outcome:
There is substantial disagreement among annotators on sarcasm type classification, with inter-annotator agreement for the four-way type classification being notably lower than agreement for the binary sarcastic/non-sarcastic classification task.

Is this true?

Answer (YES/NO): NO